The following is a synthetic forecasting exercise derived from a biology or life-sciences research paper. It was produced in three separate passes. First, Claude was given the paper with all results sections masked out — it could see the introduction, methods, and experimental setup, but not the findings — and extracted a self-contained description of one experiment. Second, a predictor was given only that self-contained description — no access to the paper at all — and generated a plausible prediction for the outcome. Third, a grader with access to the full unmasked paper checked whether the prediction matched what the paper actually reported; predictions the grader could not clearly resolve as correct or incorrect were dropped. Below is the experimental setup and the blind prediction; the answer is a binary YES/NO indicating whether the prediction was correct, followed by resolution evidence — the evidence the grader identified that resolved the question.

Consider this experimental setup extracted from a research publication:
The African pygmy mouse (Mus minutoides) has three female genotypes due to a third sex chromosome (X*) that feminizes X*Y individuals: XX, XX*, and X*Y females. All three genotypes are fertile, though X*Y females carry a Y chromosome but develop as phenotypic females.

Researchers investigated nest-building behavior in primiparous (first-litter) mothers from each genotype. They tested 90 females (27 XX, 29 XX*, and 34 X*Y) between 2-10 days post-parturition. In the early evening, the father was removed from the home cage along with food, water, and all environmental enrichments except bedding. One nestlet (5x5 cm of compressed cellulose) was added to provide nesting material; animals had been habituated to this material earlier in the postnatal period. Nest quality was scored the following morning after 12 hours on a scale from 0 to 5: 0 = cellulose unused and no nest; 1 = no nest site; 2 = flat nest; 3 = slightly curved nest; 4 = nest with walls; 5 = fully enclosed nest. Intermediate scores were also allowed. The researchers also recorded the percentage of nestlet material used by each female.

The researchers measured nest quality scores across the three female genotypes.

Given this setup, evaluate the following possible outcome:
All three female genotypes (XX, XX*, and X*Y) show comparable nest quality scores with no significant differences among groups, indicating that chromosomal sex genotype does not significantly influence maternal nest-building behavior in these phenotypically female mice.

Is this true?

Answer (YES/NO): NO